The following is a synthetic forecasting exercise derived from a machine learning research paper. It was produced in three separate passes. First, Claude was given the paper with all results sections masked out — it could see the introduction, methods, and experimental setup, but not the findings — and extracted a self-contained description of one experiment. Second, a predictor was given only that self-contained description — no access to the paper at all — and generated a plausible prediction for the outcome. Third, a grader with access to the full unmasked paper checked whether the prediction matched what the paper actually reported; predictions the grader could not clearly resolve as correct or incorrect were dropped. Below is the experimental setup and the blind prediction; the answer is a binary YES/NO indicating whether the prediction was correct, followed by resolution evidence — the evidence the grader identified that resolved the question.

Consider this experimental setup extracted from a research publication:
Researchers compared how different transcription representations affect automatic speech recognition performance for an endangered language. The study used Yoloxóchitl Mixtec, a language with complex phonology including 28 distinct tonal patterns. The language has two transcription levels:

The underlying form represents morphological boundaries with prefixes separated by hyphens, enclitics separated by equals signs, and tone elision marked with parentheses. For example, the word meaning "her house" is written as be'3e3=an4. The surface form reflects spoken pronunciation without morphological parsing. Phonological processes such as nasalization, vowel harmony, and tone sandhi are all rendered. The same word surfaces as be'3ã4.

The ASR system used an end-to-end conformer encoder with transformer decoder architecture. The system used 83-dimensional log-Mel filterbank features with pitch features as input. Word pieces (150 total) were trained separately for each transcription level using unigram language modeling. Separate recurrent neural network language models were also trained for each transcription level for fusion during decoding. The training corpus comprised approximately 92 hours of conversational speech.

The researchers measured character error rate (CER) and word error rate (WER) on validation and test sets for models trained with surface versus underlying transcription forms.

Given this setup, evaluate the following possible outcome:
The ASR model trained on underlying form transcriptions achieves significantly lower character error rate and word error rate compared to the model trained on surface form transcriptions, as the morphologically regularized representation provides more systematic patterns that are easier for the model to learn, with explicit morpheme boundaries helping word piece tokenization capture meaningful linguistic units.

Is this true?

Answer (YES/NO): NO